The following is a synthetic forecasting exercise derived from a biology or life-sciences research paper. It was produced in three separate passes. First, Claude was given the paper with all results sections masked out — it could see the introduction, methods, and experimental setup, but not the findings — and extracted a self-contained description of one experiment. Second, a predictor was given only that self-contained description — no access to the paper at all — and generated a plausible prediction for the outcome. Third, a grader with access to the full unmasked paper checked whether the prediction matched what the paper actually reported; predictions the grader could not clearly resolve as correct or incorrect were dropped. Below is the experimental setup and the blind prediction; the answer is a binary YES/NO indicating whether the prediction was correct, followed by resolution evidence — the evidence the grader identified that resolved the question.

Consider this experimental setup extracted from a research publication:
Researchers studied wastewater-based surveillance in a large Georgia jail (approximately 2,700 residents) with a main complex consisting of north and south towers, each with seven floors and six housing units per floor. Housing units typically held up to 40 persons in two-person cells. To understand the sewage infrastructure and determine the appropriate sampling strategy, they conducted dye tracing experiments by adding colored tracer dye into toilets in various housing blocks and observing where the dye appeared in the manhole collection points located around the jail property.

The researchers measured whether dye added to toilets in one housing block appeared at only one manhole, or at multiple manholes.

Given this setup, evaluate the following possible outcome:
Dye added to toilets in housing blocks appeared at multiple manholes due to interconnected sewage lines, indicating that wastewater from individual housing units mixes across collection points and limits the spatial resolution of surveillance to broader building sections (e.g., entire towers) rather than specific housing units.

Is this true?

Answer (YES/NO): YES